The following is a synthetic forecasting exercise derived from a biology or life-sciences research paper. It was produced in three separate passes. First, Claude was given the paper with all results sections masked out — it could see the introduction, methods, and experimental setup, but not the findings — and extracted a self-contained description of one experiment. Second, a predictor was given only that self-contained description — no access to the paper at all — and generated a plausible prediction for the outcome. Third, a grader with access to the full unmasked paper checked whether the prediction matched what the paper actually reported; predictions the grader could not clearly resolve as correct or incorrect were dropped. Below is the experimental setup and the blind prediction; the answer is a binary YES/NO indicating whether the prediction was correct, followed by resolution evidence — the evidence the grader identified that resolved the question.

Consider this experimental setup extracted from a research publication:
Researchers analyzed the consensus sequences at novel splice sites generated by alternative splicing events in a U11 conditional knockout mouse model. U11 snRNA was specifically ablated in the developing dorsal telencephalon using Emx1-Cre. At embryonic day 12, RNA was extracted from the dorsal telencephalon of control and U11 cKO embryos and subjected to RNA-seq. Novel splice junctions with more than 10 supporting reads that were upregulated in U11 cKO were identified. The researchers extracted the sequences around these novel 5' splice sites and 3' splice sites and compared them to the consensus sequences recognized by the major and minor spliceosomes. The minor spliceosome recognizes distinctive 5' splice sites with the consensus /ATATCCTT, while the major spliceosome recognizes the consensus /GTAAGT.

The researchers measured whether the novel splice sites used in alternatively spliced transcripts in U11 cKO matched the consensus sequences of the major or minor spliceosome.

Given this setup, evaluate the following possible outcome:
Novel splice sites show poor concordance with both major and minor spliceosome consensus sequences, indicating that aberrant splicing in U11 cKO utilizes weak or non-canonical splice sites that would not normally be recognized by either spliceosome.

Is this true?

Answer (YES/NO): NO